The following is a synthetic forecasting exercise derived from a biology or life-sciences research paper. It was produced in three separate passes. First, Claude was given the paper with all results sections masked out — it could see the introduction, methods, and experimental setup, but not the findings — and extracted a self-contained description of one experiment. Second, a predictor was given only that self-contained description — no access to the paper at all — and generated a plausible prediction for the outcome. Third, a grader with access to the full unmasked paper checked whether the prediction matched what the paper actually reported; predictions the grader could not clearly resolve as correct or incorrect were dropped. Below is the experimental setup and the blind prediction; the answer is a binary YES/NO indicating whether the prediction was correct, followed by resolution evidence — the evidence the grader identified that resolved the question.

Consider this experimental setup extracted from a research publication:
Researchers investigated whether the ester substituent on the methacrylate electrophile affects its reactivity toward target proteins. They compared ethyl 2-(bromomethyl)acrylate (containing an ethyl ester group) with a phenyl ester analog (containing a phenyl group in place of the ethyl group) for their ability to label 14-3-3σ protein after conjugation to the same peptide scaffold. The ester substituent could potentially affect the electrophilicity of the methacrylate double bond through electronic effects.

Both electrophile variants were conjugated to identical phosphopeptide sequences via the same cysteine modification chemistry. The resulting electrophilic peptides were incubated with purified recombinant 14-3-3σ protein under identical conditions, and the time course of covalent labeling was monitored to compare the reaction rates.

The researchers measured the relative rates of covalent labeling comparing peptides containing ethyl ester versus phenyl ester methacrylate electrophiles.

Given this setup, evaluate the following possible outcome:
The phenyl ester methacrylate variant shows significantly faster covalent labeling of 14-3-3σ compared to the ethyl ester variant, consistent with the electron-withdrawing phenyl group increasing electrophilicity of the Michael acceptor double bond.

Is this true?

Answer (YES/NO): YES